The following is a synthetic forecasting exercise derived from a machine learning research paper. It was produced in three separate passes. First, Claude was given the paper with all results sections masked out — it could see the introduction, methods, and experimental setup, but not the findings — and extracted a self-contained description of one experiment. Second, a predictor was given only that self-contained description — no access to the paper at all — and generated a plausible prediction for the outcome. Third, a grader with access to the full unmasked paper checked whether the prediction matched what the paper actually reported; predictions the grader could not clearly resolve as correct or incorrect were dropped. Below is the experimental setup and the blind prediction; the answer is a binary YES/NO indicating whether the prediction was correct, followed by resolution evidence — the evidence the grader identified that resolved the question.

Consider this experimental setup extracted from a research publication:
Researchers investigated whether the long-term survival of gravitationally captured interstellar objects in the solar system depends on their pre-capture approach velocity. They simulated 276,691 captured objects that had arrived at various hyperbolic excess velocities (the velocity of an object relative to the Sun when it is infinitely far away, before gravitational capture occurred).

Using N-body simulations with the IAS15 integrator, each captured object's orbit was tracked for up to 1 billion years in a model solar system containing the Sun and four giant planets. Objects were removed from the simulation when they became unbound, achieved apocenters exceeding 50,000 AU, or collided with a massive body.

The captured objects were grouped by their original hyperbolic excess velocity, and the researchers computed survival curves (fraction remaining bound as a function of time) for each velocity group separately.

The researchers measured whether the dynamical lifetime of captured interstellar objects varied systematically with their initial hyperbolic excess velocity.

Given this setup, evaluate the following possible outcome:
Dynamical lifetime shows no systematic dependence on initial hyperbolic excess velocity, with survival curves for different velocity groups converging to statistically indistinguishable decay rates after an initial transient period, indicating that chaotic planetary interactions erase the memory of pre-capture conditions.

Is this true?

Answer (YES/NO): YES